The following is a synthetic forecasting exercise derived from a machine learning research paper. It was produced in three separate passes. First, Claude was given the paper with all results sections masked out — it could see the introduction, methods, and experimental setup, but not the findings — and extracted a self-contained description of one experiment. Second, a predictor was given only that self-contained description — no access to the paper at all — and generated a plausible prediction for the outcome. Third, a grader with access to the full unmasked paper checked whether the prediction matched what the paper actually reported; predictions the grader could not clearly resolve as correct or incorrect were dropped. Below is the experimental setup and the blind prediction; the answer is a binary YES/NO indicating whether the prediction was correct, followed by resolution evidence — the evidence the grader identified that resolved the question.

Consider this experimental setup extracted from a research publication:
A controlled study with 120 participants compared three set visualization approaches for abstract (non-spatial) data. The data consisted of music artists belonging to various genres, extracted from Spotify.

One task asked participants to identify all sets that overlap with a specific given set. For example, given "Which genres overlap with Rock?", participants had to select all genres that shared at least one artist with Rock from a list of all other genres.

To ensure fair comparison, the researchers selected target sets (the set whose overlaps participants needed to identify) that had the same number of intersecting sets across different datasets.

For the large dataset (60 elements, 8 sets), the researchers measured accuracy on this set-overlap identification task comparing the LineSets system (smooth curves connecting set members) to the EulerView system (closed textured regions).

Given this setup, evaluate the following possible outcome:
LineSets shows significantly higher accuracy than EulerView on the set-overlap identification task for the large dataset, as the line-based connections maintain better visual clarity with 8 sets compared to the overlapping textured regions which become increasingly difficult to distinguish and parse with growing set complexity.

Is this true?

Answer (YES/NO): NO